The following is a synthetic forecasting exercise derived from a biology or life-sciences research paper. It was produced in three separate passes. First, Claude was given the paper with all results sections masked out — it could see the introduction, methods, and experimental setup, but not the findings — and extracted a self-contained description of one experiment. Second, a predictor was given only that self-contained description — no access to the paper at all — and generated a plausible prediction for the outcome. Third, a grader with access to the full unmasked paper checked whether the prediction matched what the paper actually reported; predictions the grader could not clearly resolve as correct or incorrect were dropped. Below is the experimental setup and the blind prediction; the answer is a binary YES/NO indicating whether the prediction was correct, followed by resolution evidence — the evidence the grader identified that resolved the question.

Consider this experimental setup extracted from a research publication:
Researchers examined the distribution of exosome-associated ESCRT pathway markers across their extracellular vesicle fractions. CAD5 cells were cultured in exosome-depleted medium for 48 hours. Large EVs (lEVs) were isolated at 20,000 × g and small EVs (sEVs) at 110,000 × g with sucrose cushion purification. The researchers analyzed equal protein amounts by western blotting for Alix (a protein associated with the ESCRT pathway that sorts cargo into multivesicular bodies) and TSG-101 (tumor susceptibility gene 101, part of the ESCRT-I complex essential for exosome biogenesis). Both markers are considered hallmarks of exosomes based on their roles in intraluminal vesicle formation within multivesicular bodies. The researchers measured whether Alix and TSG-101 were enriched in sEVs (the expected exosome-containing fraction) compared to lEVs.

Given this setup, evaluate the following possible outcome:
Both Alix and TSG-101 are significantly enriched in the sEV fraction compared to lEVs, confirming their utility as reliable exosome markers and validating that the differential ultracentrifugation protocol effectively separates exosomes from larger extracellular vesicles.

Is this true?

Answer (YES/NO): YES